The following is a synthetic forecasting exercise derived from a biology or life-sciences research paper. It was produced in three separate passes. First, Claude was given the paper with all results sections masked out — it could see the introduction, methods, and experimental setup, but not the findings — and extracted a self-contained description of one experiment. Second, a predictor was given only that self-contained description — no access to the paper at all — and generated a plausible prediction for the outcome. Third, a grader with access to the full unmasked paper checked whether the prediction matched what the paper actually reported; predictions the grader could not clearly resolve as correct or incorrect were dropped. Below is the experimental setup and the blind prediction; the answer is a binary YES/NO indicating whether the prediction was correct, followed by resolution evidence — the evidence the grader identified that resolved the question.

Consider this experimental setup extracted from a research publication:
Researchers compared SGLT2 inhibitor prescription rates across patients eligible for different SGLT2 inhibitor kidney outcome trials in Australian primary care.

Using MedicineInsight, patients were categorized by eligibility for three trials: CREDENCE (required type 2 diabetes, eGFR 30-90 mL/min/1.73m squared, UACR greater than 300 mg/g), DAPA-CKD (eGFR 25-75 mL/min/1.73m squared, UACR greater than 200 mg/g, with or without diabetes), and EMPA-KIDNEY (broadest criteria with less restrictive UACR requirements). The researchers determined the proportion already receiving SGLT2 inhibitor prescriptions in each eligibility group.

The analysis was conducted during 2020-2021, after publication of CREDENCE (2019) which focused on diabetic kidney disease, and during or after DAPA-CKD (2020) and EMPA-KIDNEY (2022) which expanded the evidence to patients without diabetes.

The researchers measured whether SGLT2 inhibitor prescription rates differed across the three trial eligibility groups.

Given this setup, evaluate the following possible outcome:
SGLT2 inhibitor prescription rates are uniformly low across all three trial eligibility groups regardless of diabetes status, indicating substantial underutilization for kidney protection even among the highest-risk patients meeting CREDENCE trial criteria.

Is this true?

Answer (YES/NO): NO